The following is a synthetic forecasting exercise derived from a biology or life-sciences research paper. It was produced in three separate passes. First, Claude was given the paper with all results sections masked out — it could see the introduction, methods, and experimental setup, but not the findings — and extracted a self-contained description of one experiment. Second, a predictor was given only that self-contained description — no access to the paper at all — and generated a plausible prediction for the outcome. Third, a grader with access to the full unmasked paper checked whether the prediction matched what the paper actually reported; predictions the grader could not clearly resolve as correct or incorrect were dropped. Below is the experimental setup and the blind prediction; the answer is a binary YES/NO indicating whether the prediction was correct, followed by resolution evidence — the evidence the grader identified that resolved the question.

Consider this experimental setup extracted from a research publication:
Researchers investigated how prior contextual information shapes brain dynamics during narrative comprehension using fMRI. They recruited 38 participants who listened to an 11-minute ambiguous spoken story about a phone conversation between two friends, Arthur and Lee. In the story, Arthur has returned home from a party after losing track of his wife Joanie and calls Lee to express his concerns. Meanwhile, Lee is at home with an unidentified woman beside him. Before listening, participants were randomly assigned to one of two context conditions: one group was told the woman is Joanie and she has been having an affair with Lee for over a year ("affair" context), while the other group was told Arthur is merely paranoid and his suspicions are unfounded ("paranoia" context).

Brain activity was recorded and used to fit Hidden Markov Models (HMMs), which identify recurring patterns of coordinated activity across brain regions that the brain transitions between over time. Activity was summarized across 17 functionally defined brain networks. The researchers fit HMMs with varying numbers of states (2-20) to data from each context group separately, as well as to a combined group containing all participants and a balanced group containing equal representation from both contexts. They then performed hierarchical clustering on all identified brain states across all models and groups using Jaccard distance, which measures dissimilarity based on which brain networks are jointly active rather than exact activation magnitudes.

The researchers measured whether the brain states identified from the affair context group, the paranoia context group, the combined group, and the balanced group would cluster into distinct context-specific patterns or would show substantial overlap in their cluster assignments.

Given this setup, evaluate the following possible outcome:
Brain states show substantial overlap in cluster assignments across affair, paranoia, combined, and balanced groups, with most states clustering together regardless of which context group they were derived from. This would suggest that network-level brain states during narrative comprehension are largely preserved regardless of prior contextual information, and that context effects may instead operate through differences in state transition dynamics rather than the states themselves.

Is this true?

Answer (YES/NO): NO